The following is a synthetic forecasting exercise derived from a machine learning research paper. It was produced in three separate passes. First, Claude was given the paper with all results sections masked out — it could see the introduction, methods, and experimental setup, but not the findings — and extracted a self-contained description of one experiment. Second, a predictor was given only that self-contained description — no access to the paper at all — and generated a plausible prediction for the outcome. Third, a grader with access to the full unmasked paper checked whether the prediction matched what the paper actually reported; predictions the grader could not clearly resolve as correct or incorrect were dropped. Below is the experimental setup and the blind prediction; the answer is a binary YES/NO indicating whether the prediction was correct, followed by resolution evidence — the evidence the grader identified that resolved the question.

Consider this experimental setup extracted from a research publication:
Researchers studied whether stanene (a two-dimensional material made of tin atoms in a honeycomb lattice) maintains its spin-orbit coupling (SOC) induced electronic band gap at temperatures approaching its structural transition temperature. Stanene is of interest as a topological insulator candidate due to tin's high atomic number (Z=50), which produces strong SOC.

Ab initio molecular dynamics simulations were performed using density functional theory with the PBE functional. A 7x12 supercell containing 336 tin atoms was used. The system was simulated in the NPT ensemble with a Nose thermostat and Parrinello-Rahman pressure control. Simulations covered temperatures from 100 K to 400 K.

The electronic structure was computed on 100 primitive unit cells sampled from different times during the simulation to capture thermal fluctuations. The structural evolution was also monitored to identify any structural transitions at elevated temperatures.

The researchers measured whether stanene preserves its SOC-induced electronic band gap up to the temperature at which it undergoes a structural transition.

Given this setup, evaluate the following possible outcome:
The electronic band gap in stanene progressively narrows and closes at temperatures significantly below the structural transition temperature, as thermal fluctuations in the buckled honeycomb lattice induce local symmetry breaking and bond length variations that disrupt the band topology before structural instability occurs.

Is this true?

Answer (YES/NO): NO